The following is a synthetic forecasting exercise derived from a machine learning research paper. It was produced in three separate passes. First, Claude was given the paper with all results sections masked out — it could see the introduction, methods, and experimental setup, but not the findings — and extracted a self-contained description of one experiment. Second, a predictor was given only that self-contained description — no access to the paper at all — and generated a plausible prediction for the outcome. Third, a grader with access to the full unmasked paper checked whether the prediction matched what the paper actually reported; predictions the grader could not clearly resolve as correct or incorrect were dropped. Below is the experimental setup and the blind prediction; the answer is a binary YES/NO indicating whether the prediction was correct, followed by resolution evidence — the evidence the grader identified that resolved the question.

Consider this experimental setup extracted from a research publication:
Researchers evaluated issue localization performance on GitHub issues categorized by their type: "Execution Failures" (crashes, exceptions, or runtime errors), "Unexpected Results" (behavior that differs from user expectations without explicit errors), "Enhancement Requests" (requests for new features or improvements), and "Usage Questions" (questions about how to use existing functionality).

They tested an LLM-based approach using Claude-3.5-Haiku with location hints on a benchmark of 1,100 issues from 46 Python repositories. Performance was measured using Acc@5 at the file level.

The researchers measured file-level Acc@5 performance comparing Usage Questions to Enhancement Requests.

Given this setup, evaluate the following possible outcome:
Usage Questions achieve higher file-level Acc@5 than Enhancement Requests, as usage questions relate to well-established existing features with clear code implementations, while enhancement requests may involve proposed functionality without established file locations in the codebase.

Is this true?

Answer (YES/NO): YES